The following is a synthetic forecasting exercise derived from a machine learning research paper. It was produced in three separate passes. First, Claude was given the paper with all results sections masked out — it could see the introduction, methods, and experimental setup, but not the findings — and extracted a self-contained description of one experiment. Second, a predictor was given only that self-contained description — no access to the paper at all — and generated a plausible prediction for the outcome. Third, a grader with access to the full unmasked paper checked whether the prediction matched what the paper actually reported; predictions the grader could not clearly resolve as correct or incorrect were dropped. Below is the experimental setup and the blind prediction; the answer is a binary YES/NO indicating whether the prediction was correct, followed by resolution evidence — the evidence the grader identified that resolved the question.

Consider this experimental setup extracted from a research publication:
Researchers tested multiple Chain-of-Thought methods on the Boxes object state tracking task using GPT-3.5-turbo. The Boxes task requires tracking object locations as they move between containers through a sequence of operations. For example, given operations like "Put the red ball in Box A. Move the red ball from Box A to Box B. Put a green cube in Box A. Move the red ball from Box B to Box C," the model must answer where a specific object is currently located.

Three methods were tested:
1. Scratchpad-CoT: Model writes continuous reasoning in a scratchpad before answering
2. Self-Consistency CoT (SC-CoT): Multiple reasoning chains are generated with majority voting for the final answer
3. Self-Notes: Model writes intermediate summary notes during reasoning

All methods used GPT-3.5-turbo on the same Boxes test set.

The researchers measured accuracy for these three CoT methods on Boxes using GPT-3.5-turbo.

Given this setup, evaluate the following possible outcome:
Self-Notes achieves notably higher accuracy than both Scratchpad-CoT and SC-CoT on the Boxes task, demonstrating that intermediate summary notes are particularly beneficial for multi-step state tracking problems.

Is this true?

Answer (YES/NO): NO